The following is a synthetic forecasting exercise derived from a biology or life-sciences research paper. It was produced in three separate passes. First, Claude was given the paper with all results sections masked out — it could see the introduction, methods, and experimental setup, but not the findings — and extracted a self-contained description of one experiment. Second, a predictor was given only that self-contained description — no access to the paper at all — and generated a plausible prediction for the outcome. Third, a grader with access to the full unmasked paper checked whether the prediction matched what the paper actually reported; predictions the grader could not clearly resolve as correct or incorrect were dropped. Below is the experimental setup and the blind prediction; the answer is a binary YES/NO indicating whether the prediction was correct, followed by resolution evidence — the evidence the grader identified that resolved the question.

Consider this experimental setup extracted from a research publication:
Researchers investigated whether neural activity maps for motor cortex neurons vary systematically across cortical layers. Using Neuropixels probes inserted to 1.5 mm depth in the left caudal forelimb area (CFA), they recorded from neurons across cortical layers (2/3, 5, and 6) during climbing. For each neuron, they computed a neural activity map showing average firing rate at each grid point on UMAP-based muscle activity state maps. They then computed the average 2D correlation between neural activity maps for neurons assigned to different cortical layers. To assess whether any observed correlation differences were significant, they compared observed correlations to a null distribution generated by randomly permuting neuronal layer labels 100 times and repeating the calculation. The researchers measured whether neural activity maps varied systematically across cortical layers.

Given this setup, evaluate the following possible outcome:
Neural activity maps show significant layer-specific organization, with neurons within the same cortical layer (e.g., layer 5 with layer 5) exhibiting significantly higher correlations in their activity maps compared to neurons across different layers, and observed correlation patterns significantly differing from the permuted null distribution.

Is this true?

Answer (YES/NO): NO